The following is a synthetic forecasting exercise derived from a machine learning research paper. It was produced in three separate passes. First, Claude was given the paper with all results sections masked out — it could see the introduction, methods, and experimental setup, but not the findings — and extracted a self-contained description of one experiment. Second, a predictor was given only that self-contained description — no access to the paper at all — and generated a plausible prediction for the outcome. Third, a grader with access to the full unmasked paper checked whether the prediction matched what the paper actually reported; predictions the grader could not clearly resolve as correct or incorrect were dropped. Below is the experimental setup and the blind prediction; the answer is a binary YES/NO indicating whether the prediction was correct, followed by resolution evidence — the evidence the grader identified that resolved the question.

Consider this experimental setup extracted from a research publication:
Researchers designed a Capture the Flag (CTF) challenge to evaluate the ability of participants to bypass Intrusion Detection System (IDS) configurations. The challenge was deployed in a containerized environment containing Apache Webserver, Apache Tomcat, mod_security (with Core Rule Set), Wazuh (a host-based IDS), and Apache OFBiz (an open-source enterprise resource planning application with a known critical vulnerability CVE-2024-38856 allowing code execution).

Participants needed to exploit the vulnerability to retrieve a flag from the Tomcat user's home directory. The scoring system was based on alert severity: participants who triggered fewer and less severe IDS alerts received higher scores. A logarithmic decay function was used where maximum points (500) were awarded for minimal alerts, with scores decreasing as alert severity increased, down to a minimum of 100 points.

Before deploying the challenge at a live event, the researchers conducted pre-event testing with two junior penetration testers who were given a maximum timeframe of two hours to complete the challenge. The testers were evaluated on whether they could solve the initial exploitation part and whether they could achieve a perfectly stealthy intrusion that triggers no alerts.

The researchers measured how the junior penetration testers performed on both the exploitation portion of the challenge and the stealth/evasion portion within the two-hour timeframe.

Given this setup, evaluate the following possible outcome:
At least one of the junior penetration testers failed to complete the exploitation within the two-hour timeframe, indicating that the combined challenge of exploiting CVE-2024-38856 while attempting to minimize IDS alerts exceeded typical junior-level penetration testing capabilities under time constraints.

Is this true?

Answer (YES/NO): NO